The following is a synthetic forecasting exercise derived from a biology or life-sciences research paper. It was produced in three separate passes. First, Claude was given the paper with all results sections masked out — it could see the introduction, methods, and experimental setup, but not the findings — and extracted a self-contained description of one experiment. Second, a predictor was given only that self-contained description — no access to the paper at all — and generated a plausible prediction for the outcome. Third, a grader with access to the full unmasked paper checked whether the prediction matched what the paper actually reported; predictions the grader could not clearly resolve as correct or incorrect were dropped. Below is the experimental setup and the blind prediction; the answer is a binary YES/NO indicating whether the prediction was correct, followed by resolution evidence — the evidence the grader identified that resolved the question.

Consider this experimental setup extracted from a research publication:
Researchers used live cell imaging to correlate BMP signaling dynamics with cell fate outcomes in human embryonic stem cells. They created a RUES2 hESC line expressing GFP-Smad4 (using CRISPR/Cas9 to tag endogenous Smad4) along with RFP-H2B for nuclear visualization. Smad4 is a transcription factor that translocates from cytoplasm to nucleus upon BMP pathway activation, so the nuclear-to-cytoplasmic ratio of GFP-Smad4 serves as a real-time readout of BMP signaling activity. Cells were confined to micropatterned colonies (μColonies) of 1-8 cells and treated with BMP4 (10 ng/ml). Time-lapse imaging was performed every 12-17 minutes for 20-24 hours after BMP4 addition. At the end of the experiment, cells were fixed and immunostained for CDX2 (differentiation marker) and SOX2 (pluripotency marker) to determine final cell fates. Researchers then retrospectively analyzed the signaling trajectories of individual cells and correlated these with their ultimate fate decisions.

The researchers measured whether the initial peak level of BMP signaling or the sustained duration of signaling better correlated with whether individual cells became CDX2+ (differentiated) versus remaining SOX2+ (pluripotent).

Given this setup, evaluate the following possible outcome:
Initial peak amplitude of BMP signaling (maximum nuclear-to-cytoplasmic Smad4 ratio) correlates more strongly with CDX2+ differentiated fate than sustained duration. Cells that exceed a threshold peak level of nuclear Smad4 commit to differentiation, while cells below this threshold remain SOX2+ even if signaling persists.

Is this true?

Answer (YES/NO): NO